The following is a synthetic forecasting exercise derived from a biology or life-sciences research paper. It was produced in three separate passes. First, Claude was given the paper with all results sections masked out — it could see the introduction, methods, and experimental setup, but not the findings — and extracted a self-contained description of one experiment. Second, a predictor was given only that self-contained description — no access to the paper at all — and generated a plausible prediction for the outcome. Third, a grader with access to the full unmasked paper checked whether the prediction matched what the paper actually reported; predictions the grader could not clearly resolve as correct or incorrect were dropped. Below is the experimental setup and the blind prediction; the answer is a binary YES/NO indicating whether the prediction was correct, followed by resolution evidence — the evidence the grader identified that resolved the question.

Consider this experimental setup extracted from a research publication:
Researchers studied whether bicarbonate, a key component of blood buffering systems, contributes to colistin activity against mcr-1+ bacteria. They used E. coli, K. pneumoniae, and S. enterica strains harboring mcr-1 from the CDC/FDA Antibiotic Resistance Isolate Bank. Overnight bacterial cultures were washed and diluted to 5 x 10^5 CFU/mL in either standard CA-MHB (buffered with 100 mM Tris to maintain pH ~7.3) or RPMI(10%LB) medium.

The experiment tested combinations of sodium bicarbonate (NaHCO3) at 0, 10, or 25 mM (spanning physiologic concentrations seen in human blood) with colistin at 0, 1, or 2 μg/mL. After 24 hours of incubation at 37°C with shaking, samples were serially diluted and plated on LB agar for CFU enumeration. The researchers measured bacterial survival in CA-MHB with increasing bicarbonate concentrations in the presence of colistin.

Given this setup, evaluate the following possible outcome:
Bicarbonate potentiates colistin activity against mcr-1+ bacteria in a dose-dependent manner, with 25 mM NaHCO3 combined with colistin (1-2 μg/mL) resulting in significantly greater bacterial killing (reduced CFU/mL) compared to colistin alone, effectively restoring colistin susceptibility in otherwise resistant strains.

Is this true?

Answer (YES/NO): NO